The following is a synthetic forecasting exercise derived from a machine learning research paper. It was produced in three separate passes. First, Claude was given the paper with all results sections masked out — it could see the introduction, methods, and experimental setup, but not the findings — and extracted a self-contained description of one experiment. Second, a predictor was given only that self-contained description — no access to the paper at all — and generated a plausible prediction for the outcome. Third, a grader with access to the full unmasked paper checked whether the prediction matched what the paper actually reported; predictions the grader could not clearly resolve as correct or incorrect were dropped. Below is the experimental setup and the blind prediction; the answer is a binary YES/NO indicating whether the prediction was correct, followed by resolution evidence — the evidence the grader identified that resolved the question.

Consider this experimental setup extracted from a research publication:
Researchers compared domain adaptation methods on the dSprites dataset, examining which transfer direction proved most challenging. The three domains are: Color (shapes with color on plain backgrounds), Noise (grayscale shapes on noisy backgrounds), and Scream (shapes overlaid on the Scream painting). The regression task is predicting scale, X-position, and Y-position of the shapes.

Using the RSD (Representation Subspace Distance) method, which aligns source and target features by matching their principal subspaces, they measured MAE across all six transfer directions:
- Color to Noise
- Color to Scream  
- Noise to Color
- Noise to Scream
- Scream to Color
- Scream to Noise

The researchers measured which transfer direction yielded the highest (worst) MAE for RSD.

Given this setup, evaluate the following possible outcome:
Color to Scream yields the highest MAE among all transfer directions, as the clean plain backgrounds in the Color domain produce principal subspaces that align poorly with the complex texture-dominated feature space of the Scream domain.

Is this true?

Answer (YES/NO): NO